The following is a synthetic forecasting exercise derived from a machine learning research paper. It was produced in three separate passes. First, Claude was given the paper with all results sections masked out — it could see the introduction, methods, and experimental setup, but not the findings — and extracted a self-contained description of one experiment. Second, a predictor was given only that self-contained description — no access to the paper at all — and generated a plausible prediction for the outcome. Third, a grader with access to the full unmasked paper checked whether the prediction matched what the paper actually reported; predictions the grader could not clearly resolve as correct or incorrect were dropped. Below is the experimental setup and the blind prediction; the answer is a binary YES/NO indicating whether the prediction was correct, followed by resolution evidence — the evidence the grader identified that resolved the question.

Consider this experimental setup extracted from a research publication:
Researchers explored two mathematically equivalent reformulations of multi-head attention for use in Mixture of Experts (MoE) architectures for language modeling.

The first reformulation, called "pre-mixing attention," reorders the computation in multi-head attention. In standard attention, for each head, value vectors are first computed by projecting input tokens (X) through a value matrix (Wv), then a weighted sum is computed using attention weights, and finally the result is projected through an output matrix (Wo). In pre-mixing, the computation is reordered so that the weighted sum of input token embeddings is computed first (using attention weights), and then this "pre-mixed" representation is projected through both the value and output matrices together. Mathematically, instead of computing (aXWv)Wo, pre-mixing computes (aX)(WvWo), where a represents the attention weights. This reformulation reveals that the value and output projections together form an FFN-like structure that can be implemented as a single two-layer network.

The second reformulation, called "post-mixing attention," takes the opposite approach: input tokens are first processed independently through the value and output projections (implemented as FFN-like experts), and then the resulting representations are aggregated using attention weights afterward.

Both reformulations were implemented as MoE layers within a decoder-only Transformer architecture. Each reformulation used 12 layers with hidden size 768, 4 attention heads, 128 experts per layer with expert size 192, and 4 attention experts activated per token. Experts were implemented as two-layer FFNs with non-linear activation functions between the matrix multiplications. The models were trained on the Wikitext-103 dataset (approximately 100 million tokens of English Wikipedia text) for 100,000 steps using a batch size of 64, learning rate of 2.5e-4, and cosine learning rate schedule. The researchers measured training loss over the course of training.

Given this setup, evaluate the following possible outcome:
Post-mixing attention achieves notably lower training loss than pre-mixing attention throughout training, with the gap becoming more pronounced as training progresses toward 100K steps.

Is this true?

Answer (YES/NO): NO